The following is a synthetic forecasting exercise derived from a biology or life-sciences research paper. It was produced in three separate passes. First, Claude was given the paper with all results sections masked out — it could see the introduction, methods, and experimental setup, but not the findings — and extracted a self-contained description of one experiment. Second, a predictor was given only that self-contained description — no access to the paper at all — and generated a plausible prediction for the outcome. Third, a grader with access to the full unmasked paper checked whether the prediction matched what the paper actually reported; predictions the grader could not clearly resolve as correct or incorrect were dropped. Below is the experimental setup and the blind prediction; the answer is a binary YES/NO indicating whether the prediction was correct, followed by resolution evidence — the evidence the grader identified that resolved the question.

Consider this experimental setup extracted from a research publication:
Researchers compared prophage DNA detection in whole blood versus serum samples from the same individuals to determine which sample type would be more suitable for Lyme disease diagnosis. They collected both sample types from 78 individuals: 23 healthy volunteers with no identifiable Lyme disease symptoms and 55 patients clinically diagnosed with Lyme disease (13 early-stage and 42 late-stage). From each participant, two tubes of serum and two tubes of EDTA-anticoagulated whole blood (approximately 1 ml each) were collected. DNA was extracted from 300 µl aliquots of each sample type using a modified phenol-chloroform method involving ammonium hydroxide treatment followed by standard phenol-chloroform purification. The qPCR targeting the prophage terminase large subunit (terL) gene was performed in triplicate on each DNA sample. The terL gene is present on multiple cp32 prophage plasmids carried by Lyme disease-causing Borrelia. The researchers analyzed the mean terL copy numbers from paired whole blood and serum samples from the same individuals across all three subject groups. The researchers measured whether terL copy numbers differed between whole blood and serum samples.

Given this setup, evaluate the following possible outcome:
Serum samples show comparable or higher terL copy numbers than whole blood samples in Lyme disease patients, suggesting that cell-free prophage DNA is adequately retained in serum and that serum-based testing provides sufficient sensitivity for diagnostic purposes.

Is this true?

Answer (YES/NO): NO